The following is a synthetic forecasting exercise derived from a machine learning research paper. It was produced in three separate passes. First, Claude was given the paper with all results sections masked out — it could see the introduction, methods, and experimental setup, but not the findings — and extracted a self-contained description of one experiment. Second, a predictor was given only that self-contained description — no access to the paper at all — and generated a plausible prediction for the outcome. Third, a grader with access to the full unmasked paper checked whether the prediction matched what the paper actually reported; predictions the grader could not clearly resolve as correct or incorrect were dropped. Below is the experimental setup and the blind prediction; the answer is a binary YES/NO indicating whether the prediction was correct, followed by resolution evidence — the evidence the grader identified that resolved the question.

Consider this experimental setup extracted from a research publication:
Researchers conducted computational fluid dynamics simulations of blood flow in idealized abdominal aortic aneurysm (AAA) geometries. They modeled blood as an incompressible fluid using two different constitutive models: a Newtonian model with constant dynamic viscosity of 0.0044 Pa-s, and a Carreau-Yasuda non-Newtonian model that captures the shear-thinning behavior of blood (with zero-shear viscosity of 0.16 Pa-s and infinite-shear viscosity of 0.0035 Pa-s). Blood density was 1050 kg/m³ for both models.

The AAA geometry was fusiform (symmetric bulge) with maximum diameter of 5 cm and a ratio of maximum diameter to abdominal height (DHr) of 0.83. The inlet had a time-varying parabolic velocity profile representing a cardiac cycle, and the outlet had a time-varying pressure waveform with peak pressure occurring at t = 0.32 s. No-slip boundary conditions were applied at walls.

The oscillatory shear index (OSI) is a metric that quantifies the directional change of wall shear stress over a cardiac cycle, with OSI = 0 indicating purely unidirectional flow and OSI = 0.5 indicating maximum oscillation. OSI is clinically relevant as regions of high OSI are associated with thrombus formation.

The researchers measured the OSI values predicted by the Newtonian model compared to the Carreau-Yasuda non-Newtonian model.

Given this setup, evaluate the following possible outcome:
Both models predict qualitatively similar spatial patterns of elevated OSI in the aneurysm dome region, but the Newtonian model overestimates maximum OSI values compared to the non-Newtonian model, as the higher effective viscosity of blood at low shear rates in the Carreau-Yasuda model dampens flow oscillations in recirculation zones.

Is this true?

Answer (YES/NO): NO